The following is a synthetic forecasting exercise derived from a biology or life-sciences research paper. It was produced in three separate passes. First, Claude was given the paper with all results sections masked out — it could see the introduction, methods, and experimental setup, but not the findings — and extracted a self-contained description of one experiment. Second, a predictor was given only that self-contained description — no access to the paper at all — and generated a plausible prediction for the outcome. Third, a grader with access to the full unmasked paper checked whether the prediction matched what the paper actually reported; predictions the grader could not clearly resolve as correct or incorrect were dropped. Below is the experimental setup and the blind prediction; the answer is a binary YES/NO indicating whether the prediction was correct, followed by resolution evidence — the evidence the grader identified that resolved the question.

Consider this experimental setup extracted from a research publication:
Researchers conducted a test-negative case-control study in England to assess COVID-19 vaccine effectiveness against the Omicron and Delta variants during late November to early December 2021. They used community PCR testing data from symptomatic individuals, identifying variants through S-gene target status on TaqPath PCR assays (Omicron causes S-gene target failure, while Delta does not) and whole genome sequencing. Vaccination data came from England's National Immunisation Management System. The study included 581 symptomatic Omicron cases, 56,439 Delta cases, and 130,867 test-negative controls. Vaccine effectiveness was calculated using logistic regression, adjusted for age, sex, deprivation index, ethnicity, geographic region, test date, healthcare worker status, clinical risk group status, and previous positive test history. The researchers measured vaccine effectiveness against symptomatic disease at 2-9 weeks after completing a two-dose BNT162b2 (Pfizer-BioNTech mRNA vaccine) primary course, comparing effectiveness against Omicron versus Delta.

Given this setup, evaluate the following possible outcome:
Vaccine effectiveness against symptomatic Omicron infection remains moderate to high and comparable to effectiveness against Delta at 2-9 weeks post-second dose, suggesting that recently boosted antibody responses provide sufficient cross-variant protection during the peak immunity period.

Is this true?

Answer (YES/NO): YES